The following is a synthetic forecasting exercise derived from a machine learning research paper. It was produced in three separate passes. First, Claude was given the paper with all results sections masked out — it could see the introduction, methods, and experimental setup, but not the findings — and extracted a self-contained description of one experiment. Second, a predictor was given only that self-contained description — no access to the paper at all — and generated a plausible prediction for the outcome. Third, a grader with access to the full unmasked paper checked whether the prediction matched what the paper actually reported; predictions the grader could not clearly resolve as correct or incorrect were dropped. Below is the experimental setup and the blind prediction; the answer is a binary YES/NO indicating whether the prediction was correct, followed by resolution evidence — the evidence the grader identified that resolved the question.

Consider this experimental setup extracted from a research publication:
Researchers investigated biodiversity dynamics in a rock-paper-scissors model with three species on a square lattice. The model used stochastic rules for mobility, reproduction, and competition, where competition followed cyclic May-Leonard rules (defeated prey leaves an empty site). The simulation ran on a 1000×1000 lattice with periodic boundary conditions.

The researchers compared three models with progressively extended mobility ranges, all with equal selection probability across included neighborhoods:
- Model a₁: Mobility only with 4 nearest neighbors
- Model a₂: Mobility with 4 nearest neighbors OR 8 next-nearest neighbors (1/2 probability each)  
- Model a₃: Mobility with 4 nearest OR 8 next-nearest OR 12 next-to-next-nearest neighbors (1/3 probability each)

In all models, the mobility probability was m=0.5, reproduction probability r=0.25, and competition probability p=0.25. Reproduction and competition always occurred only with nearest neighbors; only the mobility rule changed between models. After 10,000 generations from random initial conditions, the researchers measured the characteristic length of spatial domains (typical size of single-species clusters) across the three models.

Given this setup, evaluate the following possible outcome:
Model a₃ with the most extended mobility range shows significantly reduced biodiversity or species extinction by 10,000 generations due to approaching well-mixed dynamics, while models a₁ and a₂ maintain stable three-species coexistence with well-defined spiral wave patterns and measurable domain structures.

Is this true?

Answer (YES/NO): NO